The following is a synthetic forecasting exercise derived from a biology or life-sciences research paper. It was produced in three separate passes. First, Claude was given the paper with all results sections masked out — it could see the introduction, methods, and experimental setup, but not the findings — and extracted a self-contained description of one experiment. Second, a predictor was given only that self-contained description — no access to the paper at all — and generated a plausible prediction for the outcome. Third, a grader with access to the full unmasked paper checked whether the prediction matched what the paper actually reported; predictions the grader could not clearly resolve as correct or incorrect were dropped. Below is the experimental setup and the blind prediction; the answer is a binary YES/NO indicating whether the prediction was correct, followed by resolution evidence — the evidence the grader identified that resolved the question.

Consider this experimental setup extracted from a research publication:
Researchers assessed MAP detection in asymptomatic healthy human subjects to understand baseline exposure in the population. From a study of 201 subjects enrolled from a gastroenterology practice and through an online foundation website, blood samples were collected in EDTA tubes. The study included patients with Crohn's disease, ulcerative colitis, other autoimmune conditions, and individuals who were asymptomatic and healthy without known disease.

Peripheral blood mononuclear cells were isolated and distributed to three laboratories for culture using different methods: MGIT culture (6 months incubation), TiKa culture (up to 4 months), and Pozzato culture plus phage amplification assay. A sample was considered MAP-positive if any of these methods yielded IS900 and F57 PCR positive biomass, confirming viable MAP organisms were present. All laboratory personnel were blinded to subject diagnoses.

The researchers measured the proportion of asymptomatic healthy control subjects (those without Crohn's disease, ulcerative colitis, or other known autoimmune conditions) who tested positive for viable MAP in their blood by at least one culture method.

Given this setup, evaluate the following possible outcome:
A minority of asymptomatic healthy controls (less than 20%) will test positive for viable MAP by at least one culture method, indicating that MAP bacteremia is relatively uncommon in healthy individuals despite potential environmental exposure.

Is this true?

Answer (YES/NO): NO